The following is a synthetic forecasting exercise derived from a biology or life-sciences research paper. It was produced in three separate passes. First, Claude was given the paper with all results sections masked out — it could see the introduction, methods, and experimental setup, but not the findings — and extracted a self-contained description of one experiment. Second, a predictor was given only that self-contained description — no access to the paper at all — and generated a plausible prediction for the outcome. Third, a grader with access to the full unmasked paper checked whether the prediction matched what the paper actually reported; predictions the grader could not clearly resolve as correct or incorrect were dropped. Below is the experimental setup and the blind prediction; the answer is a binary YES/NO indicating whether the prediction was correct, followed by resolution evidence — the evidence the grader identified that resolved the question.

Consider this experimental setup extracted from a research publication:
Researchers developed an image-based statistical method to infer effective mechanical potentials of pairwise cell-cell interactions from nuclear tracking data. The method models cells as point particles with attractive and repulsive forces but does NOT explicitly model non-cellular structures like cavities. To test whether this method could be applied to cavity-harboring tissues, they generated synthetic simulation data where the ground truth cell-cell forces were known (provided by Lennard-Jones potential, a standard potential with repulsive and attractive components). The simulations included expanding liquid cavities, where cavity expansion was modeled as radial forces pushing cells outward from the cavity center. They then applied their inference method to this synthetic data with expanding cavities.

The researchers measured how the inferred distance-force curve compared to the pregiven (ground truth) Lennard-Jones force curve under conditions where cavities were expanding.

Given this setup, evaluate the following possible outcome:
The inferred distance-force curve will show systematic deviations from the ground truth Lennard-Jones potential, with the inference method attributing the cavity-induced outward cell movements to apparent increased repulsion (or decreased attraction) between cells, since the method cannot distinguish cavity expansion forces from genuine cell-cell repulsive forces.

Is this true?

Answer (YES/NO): YES